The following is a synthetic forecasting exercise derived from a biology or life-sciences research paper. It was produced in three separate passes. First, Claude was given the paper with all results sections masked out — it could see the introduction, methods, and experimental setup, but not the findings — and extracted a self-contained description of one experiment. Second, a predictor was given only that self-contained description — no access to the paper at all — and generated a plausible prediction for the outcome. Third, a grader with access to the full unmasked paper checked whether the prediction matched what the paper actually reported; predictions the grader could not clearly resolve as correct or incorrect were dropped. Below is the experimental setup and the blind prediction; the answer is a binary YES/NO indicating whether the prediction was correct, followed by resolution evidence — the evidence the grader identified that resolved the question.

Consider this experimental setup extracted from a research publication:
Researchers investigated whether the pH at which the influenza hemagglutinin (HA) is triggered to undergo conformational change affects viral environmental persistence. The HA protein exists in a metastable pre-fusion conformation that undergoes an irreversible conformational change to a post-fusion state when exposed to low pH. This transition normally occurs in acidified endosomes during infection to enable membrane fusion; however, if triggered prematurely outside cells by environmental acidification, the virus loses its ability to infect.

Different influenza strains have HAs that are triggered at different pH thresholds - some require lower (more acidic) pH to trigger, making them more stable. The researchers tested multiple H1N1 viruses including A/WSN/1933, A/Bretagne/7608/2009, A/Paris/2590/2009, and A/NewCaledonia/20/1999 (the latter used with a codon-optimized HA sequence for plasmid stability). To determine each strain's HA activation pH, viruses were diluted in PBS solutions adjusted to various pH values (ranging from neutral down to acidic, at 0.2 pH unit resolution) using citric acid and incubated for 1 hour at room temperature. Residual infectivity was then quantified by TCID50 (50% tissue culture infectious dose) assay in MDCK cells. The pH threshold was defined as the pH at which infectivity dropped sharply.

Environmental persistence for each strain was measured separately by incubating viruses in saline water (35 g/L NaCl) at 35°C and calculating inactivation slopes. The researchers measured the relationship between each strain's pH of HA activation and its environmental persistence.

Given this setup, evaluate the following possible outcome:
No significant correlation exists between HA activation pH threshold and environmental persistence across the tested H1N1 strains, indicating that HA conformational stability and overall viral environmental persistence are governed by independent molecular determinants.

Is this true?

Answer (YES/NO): NO